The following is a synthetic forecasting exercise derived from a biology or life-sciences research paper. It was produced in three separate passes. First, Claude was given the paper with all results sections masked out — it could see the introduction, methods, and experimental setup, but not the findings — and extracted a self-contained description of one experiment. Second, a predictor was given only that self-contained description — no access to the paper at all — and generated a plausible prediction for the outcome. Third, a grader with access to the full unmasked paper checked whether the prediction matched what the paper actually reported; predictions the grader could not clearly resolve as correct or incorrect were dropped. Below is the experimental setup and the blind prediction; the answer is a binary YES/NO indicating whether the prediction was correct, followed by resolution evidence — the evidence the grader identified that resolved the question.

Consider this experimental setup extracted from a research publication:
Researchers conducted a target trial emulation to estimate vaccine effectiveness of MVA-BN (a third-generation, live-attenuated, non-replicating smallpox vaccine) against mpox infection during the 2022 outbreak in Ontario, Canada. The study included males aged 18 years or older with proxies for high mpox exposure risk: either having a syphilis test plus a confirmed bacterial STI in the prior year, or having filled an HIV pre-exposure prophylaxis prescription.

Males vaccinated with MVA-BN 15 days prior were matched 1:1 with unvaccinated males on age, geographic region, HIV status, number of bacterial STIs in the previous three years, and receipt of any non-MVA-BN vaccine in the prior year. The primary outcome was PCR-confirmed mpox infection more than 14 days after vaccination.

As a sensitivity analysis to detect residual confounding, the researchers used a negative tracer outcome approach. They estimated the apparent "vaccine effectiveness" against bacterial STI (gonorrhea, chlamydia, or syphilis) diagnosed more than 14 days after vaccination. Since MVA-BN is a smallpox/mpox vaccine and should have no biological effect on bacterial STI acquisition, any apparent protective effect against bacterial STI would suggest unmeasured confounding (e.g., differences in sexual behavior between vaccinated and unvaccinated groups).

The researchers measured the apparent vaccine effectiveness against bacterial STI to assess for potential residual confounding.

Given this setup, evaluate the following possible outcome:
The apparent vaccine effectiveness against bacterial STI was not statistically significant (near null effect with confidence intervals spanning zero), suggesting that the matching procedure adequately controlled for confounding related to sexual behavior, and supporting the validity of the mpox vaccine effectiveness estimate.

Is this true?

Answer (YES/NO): NO